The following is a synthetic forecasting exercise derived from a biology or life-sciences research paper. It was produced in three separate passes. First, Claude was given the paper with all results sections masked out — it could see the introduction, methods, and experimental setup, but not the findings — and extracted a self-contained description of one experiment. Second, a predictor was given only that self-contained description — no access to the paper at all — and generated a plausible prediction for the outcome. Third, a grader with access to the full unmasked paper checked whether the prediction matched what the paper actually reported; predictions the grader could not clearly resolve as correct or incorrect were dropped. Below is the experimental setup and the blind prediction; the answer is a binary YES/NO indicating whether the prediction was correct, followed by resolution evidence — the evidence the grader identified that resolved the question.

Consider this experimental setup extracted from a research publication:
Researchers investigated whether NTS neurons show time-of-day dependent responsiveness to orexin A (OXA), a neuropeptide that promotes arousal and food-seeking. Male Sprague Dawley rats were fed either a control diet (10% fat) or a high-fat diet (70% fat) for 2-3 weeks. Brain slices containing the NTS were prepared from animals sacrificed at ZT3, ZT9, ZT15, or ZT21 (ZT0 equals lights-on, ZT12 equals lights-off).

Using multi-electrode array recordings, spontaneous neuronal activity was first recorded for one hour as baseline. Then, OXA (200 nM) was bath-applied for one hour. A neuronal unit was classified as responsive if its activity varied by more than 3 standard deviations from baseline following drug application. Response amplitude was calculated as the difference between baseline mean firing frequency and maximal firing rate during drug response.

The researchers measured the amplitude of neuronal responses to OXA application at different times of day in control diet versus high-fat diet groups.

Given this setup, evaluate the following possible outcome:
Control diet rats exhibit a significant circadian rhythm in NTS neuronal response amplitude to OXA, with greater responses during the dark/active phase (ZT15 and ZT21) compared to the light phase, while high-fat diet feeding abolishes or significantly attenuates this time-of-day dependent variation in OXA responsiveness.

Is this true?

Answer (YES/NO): YES